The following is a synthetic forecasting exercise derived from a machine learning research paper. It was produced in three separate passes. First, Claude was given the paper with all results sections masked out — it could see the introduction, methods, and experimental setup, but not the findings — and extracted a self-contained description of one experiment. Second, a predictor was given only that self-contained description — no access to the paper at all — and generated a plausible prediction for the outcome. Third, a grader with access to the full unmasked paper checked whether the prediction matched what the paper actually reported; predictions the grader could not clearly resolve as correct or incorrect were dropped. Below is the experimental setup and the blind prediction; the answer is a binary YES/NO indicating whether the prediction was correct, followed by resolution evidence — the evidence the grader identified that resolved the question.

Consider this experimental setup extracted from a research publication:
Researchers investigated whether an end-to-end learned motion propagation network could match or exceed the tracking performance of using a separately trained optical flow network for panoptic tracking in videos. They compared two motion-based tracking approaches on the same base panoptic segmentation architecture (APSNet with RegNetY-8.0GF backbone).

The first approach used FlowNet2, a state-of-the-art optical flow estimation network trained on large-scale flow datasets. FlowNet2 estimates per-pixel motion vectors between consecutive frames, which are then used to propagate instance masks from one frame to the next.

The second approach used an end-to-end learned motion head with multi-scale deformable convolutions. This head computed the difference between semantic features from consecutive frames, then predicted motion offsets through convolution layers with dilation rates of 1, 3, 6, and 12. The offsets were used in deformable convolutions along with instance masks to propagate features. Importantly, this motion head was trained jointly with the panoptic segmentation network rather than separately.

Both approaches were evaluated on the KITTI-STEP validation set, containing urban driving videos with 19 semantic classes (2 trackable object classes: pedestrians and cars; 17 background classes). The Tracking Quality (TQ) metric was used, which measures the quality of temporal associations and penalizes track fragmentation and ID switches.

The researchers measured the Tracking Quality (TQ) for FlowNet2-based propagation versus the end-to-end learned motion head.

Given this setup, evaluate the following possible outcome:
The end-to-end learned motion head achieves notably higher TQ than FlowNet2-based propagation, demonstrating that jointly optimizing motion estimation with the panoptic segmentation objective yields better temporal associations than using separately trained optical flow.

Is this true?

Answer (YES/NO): YES